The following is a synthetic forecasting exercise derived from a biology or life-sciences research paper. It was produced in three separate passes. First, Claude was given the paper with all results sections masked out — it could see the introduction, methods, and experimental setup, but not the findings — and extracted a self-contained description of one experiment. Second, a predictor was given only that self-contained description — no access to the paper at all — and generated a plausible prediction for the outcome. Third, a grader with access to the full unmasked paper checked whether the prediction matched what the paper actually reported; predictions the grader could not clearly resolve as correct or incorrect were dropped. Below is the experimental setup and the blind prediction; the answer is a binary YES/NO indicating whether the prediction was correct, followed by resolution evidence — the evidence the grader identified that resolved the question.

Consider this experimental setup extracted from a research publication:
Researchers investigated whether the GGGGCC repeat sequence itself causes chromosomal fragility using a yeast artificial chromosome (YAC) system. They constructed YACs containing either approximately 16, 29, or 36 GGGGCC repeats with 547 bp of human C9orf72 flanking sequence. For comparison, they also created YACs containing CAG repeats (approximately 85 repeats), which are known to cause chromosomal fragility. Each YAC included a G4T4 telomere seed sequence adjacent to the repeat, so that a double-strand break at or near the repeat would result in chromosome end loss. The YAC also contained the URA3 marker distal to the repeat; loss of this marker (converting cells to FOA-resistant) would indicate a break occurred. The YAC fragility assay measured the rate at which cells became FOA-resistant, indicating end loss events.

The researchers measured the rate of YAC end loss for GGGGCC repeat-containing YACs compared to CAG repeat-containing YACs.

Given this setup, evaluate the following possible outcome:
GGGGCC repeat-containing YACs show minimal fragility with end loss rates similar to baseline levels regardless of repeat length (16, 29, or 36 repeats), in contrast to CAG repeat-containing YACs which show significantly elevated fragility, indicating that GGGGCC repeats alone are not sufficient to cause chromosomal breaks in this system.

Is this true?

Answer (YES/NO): NO